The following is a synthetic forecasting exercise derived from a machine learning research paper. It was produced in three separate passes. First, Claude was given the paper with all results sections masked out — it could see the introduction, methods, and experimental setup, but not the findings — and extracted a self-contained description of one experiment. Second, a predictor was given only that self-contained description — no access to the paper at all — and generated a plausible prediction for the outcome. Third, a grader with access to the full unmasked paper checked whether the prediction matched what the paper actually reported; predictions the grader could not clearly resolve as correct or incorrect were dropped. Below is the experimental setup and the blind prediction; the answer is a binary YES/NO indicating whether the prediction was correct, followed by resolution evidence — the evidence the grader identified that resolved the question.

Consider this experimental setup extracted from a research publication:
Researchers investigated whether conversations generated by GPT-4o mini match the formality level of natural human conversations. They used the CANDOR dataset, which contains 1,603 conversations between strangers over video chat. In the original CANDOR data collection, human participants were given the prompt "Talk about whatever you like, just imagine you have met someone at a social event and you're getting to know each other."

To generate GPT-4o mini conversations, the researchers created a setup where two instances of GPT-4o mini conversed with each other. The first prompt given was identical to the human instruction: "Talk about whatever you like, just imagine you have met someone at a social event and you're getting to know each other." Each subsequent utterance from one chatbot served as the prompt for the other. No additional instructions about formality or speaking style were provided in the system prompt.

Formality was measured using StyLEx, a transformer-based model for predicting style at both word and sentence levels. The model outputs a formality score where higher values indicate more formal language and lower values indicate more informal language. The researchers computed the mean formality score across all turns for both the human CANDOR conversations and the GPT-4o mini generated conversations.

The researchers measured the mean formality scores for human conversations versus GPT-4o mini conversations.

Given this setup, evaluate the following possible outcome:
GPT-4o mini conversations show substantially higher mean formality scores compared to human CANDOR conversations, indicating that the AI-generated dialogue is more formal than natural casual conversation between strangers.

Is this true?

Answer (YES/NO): YES